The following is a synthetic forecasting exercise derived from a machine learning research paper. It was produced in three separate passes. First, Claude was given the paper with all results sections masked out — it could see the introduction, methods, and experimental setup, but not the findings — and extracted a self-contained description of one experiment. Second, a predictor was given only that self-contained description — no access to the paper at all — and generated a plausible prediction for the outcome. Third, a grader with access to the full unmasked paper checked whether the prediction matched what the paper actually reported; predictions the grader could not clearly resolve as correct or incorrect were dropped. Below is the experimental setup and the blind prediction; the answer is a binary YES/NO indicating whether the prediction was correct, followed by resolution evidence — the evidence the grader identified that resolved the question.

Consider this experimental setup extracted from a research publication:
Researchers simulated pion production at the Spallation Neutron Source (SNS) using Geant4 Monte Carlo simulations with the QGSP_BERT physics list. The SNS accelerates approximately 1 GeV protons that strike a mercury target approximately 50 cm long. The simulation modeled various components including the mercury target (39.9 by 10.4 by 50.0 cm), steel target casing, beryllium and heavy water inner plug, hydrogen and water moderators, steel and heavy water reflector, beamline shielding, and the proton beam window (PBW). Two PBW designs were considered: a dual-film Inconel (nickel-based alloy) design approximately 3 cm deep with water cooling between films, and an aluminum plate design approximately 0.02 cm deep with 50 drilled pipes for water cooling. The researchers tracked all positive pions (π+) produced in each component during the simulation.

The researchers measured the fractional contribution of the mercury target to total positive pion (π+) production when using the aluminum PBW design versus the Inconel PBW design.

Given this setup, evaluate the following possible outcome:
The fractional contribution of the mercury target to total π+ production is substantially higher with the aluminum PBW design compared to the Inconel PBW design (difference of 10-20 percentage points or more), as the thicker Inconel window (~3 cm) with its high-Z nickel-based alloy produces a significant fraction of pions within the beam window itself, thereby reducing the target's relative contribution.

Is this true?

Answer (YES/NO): NO